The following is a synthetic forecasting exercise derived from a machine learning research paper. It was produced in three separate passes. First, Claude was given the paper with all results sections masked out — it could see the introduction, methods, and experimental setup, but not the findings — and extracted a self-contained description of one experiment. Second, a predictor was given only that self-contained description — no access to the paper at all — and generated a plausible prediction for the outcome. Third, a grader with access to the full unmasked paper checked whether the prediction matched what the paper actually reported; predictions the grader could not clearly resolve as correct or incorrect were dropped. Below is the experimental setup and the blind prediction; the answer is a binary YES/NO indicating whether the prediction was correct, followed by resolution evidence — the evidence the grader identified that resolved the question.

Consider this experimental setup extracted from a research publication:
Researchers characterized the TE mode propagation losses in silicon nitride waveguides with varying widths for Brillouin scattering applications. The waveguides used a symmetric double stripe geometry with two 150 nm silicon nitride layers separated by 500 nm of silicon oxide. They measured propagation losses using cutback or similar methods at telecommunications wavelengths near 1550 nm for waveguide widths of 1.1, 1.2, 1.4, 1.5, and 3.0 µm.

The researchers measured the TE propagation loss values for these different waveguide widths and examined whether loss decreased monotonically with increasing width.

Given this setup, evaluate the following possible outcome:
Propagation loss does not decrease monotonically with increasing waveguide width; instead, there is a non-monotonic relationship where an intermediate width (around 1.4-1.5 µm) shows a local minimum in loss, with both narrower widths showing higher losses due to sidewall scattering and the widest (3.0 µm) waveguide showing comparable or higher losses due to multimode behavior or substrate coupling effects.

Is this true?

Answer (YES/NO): NO